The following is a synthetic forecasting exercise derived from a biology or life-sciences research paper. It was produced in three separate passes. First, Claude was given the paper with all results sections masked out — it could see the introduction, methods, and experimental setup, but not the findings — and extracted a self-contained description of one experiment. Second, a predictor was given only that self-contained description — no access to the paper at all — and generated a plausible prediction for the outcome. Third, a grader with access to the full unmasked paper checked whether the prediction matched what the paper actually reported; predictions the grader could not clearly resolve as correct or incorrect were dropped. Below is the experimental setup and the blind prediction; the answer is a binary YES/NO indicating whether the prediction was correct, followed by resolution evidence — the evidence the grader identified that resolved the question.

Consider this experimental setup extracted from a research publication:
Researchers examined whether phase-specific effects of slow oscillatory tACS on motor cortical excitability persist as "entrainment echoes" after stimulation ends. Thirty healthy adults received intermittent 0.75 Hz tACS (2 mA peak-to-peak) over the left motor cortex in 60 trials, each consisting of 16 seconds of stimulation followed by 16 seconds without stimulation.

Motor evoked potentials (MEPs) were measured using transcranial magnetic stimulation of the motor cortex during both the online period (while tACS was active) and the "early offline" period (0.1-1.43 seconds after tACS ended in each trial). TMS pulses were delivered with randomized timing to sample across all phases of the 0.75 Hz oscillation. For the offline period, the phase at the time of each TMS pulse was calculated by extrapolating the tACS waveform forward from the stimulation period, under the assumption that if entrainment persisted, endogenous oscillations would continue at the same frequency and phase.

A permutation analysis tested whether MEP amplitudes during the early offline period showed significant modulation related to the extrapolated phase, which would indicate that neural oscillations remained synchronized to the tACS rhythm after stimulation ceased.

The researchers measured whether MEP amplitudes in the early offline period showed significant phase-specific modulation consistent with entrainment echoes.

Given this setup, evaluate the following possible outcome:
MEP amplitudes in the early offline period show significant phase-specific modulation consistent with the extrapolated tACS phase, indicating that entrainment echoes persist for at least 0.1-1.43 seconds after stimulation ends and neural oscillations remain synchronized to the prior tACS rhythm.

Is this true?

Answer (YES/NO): NO